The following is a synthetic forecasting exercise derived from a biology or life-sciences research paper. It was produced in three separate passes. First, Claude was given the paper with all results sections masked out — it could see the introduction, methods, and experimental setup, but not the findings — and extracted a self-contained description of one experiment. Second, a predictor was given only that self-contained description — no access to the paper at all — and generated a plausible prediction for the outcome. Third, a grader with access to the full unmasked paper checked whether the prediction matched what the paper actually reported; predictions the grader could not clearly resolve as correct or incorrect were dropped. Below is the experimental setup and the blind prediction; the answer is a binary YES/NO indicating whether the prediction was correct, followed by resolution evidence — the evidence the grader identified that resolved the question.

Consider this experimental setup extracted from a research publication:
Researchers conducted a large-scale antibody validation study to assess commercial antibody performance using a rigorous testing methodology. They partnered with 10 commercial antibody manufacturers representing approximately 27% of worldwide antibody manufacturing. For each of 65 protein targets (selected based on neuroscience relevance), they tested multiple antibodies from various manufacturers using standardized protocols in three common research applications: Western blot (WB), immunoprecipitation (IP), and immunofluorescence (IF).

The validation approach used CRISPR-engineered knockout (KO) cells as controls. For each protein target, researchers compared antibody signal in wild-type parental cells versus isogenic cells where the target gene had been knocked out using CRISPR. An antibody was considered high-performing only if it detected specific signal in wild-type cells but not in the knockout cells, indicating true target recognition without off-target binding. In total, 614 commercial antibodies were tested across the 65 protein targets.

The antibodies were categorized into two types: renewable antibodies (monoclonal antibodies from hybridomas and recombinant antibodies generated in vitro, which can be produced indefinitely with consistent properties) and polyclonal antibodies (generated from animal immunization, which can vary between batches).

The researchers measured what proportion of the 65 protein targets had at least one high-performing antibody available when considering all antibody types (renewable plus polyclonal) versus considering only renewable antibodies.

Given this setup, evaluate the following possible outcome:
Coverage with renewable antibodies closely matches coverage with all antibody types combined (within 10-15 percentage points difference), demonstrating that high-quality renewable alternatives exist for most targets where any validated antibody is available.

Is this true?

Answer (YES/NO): YES